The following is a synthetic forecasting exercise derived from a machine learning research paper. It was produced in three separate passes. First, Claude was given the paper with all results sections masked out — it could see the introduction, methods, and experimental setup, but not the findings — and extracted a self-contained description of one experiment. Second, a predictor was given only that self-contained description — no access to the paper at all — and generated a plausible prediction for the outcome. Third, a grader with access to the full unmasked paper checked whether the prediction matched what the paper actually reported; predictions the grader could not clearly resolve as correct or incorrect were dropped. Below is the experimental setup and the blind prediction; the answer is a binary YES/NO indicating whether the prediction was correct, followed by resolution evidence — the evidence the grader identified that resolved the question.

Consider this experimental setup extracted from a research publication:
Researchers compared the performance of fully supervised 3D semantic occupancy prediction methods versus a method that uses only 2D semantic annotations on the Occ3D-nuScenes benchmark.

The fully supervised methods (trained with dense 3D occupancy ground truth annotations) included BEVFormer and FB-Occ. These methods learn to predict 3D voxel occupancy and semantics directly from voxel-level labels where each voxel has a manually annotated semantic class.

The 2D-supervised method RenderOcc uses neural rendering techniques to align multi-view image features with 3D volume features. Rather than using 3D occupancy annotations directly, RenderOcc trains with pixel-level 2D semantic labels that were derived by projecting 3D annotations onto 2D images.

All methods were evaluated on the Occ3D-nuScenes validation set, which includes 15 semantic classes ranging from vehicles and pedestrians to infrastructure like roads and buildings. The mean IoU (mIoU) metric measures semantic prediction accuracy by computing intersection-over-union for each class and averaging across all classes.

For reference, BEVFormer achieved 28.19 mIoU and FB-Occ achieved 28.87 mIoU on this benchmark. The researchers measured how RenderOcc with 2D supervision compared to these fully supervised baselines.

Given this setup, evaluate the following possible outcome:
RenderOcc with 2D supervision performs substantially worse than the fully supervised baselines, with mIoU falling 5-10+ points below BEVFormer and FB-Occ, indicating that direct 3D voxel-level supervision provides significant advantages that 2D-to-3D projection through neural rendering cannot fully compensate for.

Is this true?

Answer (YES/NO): NO